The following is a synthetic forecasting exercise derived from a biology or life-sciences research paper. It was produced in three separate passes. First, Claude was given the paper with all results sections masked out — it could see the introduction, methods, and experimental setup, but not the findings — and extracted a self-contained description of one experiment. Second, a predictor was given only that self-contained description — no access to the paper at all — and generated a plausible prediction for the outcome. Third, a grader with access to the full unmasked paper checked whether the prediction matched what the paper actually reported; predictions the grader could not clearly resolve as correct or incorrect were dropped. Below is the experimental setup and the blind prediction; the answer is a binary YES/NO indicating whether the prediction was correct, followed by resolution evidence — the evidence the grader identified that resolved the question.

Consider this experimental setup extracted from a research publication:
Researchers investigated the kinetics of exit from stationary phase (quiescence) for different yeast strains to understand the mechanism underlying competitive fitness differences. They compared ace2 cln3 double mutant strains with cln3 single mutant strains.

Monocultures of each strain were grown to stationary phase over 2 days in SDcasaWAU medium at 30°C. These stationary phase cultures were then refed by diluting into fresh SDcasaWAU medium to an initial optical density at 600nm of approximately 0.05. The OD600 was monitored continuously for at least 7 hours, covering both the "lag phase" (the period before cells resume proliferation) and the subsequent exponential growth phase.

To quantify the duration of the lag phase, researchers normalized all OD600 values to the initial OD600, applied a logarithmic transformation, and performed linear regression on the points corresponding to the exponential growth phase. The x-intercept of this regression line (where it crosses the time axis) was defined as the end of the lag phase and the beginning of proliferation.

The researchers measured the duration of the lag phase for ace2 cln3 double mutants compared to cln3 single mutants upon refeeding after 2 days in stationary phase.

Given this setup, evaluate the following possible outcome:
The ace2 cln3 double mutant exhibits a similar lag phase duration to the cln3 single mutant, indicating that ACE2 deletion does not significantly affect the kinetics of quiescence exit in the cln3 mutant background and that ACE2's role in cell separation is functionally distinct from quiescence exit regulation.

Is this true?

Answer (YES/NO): NO